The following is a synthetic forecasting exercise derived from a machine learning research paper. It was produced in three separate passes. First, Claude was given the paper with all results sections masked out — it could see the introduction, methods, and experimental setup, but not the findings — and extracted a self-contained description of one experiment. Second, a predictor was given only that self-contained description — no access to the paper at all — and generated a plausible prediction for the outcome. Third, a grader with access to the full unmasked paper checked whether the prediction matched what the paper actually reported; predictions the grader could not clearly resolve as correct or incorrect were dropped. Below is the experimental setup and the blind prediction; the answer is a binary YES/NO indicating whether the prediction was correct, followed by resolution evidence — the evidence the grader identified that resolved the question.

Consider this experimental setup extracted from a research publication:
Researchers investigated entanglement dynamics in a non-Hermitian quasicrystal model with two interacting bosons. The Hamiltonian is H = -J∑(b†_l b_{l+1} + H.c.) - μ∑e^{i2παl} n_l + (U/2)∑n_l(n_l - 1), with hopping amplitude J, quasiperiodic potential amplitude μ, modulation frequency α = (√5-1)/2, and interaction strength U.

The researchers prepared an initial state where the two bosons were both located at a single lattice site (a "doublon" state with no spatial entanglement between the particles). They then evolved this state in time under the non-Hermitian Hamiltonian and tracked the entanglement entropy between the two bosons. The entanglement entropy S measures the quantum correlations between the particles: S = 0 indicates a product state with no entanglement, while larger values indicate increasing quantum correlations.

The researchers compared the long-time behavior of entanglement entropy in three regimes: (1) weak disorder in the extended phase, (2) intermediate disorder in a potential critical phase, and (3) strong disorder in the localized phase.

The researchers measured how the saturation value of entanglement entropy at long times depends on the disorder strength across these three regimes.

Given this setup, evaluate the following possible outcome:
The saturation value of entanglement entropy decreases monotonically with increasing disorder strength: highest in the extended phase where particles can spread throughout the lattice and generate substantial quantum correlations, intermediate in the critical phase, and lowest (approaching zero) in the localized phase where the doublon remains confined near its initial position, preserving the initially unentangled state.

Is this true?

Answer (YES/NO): YES